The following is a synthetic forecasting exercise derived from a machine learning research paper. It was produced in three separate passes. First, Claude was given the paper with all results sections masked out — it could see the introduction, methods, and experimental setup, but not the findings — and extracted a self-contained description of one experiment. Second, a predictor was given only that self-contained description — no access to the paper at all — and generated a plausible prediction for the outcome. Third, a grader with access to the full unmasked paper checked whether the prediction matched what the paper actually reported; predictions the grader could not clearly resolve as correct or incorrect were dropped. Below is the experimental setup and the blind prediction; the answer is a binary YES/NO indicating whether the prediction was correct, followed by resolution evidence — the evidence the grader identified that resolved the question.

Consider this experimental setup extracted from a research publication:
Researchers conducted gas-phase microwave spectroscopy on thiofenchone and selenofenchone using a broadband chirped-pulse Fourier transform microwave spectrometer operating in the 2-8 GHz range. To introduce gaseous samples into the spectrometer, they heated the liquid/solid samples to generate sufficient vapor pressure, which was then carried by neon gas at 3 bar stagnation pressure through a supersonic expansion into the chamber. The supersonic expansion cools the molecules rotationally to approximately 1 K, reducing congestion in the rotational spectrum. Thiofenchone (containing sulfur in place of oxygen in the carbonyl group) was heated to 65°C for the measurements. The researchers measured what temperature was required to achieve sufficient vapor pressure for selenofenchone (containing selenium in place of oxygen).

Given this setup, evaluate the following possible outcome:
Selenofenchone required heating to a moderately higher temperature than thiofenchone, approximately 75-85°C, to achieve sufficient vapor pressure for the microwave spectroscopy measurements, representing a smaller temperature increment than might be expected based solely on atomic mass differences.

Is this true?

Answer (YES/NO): YES